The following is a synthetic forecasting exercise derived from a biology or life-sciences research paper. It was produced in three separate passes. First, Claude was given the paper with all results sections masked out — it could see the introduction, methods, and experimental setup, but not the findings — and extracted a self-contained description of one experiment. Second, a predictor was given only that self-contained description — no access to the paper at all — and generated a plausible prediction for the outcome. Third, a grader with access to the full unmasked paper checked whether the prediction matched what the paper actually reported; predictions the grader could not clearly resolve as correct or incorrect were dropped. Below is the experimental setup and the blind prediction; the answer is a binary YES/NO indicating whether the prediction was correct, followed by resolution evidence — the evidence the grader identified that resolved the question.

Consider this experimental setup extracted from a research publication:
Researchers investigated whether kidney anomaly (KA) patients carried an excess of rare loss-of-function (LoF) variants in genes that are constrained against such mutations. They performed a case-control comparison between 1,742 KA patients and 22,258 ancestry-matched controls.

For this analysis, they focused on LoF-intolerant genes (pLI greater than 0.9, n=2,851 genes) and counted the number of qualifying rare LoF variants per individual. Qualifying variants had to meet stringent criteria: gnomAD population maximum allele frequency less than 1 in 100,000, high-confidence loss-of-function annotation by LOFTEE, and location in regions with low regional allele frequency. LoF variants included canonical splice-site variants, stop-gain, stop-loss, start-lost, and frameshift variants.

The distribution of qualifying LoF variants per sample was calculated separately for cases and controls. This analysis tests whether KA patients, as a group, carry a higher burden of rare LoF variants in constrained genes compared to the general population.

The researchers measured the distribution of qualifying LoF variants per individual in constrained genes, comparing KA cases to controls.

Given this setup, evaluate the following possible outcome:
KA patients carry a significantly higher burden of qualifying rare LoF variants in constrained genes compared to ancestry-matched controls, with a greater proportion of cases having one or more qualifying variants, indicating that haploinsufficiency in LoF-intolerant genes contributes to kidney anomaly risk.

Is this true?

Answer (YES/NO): YES